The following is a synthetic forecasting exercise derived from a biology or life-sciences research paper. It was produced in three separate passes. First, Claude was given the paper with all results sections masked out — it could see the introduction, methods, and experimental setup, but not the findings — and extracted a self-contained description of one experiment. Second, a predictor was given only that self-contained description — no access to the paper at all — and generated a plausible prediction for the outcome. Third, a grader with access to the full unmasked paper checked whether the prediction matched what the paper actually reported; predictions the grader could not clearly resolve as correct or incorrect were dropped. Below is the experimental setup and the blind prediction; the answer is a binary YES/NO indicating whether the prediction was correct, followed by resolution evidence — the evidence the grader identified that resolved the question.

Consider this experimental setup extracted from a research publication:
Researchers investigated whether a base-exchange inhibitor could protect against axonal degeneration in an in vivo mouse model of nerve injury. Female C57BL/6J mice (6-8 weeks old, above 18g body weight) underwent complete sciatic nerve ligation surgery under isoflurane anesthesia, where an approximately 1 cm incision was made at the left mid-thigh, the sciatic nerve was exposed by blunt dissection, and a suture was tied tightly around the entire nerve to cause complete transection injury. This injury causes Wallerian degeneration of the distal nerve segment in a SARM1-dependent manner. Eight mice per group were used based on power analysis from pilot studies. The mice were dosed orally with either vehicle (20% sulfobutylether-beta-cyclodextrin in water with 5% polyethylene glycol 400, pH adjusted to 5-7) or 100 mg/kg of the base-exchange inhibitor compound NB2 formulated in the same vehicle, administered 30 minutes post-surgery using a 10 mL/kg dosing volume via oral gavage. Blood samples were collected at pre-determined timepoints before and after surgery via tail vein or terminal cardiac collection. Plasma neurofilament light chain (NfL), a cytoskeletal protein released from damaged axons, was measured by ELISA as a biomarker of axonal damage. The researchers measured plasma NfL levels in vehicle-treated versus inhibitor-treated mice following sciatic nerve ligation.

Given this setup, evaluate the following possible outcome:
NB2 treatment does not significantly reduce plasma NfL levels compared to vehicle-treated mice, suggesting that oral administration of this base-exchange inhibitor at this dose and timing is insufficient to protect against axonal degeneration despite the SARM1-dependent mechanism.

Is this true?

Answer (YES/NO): NO